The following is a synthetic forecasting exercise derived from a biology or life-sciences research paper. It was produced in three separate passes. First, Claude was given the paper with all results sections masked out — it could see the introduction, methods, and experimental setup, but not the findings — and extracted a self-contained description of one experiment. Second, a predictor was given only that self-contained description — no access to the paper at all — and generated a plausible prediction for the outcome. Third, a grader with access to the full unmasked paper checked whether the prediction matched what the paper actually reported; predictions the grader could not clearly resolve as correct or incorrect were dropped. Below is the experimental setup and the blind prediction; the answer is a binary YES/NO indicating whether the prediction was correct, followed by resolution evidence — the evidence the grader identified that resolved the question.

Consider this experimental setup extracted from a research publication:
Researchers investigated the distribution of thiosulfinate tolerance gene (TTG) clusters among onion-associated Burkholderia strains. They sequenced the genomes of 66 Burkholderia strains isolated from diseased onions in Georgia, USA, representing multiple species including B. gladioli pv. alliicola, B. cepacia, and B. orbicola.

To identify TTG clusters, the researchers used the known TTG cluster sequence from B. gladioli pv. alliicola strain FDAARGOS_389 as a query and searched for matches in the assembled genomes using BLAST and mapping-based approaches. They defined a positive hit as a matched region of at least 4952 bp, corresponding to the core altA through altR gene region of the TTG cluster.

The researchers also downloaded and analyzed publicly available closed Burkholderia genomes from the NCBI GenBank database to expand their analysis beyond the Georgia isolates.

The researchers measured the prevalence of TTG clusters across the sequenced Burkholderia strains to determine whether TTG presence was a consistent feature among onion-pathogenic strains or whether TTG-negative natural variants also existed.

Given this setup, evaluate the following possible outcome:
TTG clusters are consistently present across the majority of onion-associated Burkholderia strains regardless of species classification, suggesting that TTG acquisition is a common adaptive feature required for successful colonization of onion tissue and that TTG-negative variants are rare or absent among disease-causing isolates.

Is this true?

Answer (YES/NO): NO